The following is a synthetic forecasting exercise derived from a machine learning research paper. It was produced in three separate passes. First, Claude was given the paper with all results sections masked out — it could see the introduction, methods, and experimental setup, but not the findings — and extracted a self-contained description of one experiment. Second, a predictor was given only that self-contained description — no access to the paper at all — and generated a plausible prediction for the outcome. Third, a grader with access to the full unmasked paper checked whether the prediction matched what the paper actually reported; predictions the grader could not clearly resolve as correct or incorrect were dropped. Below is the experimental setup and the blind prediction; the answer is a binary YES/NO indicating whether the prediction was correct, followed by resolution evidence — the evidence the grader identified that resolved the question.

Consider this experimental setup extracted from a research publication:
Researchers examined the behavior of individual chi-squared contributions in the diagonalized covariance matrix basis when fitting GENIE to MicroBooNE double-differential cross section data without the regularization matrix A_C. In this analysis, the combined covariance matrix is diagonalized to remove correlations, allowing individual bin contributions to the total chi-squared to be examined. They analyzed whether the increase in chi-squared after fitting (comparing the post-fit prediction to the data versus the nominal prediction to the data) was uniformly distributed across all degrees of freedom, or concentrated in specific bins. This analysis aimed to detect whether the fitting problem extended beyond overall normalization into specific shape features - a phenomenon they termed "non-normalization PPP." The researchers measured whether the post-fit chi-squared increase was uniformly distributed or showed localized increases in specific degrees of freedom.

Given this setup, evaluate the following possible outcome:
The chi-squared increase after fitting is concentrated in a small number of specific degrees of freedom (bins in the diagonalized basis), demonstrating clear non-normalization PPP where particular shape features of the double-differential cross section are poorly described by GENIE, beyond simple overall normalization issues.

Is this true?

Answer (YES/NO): NO